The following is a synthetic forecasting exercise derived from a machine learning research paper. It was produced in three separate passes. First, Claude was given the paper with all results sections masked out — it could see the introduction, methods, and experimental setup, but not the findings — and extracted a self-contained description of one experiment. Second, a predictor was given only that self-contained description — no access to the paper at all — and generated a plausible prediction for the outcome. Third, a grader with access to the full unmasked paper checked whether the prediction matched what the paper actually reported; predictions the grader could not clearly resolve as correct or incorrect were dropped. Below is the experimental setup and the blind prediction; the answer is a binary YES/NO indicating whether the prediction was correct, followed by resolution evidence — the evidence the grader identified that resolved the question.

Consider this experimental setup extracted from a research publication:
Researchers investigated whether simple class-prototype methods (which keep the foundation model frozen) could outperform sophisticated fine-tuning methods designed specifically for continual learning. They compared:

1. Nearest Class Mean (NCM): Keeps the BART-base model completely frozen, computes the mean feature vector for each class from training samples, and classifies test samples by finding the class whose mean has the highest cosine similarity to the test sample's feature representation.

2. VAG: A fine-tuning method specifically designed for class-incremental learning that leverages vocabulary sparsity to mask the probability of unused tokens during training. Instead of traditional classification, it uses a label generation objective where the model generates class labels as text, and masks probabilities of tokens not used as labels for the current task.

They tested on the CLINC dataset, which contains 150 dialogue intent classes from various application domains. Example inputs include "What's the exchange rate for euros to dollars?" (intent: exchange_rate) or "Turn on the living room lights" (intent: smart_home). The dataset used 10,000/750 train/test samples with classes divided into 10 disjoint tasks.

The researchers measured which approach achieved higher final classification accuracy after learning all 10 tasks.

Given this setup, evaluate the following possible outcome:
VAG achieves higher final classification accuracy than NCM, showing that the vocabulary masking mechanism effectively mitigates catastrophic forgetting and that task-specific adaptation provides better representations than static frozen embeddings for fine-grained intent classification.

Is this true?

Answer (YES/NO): NO